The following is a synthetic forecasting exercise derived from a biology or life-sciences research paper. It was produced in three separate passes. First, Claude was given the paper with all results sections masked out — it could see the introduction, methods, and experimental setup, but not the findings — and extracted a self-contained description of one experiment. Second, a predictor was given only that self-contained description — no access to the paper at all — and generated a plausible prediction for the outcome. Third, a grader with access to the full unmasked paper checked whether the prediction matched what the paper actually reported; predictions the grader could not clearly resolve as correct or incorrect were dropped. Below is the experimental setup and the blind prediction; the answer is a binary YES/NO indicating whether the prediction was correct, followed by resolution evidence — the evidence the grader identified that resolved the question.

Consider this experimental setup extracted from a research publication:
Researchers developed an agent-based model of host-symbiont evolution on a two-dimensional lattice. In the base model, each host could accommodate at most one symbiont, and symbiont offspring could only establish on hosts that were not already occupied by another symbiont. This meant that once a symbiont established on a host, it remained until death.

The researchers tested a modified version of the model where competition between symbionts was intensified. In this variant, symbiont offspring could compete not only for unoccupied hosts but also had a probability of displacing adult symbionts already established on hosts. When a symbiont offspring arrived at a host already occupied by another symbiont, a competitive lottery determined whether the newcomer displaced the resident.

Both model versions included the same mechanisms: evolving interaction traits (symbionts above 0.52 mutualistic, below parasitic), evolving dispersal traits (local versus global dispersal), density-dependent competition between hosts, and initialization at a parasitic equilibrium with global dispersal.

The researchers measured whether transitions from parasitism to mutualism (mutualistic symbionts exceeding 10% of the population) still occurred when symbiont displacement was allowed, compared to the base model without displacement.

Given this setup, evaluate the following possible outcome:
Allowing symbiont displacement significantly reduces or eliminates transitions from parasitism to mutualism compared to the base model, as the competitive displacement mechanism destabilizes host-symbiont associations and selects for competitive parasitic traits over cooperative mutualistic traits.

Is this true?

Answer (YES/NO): YES